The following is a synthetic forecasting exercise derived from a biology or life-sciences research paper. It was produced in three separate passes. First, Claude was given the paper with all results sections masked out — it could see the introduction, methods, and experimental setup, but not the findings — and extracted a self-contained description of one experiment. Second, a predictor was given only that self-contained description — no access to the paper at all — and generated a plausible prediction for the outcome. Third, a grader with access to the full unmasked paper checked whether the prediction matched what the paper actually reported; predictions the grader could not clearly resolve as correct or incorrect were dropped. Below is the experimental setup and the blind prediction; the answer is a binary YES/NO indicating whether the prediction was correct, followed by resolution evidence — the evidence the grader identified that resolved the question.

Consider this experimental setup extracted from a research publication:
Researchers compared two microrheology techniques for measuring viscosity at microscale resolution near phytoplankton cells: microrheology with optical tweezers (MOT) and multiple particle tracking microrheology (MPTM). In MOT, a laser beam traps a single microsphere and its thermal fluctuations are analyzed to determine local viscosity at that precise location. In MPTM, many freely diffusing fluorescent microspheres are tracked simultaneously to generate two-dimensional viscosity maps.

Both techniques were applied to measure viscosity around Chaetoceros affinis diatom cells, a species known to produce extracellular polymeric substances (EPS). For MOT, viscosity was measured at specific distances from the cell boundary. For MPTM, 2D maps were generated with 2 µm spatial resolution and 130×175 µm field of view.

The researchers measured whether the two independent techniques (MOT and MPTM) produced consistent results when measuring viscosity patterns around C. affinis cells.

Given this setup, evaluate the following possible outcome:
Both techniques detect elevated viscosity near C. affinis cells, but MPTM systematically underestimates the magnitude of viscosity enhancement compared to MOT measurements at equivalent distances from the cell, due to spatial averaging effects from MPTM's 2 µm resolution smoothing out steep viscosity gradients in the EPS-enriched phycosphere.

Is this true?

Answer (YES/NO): NO